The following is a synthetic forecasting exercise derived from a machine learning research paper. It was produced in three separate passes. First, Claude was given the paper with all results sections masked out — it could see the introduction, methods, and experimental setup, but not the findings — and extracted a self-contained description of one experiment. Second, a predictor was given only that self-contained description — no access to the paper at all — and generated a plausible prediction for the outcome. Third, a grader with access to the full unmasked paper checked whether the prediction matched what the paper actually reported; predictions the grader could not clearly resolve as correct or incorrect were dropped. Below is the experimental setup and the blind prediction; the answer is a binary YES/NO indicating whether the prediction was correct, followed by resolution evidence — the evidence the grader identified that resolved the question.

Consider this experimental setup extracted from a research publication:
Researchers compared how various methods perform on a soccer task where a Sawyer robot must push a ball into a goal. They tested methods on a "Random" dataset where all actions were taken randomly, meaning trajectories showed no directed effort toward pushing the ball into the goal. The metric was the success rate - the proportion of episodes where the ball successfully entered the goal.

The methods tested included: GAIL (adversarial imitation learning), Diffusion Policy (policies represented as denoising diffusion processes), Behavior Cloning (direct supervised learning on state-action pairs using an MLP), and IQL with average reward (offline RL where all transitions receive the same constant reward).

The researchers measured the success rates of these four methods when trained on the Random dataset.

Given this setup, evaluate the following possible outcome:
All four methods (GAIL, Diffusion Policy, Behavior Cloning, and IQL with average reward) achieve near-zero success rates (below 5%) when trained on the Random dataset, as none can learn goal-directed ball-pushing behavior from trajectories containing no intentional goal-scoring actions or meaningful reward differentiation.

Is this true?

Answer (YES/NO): NO